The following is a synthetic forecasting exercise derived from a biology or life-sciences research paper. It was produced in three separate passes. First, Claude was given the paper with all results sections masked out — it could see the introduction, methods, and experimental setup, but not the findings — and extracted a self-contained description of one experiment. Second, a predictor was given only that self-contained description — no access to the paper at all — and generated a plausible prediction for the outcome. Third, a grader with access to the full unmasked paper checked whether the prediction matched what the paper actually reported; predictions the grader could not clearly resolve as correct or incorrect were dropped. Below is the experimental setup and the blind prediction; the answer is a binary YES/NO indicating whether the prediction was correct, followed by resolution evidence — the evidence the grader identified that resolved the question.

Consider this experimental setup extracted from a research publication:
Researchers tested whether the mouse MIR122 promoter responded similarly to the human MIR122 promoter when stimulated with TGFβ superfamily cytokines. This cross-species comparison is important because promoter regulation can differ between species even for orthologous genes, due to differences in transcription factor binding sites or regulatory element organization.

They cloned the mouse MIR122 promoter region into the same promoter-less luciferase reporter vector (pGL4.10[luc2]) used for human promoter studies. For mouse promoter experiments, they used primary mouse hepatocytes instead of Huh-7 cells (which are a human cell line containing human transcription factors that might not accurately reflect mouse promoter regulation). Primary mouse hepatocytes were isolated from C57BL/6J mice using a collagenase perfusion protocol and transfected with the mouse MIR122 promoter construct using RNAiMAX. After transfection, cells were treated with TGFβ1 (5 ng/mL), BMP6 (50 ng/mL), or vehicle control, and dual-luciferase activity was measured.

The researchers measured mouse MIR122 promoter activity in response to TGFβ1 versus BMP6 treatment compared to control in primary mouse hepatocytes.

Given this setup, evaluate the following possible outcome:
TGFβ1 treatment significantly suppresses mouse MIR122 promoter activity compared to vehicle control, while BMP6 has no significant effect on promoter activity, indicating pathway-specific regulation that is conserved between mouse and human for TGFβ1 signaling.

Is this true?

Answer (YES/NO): NO